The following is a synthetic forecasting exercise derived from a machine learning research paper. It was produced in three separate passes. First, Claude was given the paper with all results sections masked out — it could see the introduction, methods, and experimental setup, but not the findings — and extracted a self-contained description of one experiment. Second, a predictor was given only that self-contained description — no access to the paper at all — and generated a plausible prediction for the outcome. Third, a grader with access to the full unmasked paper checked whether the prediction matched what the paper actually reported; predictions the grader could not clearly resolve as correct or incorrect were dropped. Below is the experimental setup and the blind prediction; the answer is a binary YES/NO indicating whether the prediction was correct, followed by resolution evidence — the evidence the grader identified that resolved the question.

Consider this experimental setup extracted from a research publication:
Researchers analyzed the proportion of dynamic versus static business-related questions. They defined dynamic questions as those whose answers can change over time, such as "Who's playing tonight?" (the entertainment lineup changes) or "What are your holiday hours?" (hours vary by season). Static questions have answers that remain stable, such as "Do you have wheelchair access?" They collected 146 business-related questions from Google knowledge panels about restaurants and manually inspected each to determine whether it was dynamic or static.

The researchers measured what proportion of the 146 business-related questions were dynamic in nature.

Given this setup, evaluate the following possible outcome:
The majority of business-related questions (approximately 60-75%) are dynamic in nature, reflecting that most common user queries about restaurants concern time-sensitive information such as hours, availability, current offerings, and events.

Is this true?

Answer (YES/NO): YES